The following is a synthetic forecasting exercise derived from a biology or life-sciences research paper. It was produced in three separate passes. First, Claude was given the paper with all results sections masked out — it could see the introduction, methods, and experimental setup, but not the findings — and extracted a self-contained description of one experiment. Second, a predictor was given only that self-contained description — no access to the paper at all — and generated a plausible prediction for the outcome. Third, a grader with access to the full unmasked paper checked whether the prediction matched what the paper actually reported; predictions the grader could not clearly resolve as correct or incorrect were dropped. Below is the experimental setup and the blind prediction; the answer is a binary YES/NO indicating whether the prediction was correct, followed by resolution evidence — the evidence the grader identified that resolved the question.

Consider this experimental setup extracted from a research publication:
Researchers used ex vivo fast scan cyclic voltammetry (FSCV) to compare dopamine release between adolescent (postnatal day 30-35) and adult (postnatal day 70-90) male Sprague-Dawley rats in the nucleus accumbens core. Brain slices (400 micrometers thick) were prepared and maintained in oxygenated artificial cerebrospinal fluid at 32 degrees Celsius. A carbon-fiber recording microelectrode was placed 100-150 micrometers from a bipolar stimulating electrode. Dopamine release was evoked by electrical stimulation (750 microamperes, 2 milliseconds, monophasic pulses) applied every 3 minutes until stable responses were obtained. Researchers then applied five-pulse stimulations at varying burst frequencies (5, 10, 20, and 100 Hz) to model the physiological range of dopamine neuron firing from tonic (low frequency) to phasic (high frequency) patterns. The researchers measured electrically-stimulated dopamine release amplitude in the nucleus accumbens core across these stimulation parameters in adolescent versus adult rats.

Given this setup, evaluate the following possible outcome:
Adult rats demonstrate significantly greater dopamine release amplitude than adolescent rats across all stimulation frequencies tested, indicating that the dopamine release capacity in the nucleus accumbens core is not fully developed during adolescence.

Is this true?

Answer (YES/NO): YES